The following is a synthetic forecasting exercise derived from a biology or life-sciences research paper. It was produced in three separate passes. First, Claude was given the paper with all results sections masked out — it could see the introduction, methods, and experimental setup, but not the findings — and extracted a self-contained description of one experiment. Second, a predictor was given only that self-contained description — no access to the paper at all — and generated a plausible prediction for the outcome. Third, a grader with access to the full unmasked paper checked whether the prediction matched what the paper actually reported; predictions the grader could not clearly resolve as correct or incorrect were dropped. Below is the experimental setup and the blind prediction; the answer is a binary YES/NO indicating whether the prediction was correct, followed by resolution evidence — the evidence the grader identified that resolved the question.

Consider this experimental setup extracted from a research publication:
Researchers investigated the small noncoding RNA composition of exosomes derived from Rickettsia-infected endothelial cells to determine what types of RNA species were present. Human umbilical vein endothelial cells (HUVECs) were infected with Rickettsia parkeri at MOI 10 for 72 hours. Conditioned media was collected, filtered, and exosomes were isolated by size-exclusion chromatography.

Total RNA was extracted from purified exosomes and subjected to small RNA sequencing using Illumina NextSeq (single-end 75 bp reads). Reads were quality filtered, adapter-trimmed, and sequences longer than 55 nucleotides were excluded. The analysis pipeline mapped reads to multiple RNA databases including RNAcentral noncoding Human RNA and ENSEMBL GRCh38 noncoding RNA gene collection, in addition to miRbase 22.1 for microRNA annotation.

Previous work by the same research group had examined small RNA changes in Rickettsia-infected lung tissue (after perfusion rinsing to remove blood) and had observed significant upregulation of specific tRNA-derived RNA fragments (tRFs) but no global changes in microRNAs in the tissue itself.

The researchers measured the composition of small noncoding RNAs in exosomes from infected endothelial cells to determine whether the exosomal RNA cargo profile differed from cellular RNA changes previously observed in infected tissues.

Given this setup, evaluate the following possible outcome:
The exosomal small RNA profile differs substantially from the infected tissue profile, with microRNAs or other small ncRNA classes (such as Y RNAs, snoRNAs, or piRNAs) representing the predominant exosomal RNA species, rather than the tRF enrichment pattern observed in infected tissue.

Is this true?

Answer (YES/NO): NO